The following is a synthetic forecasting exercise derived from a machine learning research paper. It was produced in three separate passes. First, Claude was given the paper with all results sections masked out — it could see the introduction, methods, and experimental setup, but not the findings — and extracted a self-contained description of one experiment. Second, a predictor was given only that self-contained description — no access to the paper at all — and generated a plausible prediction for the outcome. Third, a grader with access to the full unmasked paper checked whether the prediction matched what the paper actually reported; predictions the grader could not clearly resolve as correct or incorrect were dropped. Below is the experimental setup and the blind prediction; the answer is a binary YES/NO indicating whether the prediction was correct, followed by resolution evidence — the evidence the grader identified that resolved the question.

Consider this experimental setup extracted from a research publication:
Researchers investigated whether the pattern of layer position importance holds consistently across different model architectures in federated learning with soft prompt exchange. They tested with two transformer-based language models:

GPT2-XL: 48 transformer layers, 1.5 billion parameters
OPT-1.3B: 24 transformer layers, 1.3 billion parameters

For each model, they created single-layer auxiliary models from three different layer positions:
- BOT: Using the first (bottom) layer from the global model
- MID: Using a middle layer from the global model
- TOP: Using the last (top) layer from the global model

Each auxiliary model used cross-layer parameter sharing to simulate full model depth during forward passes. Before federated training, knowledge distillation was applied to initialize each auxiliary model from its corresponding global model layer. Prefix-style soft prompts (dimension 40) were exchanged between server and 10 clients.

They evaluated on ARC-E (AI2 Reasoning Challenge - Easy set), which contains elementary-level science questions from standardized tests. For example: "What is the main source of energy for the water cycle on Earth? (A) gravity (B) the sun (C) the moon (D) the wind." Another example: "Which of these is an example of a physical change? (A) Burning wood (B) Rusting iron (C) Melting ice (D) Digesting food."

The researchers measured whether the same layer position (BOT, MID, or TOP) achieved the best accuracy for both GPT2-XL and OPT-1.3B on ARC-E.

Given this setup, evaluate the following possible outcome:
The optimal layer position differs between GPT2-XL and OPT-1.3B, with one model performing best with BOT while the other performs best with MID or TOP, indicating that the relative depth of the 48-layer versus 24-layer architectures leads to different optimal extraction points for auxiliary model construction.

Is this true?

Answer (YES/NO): NO